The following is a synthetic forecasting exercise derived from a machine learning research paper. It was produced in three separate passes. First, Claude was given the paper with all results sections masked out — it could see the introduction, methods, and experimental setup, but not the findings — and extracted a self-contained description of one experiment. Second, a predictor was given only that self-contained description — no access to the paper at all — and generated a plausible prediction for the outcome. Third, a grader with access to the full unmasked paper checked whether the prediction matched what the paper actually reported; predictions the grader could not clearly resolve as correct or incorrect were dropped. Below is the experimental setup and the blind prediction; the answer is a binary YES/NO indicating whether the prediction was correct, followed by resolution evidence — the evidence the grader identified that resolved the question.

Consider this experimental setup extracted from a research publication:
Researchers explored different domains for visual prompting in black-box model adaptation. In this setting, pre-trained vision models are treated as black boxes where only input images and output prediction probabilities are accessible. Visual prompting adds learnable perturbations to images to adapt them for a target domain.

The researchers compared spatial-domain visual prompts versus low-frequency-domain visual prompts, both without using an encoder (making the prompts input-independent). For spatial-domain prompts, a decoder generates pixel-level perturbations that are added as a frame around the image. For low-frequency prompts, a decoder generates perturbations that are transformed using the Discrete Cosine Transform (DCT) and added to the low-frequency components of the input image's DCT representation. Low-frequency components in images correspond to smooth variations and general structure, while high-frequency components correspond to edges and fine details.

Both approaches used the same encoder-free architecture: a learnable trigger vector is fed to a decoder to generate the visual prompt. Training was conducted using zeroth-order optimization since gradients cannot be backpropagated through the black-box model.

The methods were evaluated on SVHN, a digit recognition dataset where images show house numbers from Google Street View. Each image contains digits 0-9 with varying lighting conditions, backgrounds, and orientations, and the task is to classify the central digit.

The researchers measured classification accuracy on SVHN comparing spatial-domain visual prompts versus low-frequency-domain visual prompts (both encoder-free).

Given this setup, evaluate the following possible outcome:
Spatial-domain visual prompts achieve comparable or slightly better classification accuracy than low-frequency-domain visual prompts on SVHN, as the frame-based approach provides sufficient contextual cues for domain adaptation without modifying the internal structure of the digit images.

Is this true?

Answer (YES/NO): NO